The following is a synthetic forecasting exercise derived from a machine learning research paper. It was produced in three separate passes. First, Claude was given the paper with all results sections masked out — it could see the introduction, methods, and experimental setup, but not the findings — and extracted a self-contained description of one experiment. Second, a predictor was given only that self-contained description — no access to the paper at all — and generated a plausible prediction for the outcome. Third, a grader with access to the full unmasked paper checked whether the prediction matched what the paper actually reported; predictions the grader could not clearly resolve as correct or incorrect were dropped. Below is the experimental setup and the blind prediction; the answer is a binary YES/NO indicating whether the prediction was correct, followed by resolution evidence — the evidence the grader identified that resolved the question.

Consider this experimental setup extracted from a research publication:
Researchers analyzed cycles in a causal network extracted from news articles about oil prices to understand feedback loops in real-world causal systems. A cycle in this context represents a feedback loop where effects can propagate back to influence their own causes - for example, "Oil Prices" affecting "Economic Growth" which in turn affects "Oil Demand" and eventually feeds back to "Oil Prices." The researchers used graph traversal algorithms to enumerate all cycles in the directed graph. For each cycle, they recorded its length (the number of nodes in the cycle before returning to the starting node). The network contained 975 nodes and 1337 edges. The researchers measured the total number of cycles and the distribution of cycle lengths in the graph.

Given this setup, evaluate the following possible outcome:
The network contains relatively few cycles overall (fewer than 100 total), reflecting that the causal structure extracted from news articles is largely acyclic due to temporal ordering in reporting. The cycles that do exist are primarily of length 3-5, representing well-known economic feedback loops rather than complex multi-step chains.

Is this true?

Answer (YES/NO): NO